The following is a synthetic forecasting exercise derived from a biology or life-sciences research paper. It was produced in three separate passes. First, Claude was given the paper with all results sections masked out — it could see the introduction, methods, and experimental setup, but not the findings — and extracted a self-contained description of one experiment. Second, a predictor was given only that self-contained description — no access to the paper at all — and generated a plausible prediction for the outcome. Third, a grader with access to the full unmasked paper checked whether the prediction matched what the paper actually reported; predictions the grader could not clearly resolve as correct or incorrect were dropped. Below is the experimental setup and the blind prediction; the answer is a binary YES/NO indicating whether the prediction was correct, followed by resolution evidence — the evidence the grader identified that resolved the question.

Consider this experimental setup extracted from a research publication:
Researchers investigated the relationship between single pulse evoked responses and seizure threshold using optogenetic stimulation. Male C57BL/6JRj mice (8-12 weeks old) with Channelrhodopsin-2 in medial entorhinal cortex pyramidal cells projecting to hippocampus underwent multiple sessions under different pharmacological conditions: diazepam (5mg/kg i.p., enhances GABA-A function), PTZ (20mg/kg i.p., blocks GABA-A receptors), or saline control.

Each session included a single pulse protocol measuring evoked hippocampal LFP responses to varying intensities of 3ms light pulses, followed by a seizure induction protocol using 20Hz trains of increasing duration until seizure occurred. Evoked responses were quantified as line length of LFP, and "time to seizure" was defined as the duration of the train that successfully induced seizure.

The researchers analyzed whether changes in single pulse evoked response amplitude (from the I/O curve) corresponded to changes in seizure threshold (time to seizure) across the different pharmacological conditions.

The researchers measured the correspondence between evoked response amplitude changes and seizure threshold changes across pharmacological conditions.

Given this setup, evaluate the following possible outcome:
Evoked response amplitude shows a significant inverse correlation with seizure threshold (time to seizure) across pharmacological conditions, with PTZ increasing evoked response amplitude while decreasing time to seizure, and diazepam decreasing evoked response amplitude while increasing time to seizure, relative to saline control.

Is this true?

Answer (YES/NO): NO